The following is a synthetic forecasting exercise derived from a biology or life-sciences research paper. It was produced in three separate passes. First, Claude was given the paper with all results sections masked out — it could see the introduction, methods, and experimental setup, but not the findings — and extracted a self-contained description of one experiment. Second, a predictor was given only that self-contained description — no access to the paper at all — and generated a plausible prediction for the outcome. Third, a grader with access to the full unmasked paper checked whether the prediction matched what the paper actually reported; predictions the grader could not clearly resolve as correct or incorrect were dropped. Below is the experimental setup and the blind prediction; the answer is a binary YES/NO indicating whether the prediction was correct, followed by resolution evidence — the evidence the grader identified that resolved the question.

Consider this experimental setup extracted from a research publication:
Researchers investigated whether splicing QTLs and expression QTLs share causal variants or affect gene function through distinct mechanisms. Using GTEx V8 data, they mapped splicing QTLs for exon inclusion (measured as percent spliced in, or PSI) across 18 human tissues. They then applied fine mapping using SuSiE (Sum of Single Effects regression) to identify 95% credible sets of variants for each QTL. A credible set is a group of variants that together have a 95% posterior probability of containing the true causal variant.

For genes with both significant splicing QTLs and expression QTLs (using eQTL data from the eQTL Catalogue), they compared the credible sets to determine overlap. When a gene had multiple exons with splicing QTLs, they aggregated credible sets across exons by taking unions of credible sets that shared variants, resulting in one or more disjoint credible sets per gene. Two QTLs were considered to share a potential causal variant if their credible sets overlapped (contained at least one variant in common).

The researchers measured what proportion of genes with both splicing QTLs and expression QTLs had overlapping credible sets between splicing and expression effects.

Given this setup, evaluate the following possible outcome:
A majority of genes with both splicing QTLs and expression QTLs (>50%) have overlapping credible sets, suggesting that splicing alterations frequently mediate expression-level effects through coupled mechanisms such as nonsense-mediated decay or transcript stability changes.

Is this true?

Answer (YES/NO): NO